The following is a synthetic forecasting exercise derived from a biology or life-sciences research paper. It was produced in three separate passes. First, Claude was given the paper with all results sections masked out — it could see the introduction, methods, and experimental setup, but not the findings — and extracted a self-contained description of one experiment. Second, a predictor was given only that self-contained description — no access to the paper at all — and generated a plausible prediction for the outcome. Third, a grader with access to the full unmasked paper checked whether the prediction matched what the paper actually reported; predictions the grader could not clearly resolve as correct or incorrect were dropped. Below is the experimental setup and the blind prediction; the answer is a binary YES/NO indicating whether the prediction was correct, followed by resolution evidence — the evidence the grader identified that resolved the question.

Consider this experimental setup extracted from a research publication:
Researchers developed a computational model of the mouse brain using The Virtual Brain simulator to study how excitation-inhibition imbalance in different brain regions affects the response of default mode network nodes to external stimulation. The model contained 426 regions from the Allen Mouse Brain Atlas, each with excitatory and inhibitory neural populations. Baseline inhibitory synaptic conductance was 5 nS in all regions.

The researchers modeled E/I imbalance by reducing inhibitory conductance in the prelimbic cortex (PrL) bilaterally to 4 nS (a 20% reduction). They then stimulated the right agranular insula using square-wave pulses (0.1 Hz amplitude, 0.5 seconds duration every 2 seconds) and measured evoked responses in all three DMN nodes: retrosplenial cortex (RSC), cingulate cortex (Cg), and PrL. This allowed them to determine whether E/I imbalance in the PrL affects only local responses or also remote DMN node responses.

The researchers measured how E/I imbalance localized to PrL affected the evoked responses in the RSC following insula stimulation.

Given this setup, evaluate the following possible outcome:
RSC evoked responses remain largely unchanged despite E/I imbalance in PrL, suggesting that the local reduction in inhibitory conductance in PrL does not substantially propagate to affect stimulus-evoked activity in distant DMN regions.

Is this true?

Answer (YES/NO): YES